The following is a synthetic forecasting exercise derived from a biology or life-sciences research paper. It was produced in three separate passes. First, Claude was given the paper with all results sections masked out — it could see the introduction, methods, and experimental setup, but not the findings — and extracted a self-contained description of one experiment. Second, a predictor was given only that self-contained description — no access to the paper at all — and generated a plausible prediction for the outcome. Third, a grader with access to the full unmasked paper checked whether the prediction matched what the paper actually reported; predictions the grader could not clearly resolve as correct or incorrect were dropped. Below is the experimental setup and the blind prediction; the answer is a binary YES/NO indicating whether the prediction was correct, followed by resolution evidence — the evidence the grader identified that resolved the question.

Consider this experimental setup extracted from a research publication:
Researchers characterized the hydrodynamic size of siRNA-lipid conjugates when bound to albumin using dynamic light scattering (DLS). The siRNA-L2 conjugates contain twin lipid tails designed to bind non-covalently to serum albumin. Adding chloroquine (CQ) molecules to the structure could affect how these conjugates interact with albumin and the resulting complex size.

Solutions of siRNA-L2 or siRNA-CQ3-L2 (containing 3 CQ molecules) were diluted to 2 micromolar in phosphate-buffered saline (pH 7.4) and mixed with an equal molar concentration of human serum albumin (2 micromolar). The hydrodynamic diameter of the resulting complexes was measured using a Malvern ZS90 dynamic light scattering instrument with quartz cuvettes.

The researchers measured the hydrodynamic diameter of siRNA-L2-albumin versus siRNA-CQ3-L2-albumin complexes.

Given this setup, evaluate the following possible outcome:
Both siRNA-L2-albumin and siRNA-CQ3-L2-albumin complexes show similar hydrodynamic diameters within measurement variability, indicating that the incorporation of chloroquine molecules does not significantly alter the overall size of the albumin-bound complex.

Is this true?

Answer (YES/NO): NO